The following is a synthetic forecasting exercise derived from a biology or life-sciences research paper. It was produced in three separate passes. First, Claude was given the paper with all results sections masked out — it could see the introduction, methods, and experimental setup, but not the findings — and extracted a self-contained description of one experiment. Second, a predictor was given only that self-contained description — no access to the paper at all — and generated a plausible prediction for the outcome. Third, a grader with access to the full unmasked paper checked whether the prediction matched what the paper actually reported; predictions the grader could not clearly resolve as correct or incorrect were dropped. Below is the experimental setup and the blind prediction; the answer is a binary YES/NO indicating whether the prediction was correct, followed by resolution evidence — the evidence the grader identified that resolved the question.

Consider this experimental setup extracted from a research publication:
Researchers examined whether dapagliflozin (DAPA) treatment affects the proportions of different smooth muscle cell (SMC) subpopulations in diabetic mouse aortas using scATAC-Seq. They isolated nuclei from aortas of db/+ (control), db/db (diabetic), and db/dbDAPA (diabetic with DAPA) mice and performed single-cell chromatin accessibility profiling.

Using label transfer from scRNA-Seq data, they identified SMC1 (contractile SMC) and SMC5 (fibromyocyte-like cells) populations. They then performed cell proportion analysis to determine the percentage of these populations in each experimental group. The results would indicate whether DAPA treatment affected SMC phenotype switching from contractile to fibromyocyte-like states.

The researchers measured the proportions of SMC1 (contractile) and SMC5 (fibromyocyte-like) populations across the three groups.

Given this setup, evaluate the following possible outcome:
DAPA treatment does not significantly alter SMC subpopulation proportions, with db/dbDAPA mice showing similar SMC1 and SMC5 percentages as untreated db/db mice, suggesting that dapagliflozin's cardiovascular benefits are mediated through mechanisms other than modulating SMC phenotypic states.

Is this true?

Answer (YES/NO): NO